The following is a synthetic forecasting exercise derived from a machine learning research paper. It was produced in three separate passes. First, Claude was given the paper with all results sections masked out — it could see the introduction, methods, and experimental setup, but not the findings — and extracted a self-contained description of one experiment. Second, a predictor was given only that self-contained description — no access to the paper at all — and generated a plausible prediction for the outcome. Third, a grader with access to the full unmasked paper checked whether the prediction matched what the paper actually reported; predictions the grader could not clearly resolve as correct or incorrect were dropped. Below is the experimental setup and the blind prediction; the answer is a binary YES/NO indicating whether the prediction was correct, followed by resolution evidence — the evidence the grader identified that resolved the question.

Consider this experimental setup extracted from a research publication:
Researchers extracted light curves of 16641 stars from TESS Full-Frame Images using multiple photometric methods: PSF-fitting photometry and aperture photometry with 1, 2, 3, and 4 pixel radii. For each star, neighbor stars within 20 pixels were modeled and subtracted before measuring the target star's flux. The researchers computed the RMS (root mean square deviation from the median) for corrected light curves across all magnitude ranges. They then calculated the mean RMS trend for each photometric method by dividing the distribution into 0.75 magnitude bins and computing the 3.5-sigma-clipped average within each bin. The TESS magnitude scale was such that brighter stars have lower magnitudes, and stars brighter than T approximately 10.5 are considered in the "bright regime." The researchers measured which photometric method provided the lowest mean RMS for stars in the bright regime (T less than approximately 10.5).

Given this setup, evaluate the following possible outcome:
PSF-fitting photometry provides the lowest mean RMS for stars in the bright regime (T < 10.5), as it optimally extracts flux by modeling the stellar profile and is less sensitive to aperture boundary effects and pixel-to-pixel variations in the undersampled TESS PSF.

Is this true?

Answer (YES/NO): NO